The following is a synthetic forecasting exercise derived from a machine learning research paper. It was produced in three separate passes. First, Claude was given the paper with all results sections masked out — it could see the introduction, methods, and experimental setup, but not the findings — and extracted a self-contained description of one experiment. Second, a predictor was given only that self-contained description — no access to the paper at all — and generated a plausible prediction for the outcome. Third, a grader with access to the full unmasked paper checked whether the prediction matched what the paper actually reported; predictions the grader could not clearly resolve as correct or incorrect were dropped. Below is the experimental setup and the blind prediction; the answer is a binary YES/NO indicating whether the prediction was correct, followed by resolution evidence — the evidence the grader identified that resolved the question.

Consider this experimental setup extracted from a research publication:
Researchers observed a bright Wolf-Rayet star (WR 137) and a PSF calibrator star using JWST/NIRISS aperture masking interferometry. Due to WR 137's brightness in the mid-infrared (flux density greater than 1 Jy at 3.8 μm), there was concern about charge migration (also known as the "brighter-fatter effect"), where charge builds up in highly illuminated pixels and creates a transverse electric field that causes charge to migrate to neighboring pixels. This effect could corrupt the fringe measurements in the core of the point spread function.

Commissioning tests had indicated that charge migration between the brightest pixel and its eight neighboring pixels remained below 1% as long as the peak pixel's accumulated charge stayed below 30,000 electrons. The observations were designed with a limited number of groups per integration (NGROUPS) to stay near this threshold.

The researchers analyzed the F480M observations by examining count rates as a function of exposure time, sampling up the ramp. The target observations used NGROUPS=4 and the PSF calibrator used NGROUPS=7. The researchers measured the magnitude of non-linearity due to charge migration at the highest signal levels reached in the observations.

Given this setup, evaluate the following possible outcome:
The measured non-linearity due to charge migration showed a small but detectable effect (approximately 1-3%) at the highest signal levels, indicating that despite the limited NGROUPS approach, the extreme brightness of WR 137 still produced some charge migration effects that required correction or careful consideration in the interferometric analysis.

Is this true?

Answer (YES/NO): NO